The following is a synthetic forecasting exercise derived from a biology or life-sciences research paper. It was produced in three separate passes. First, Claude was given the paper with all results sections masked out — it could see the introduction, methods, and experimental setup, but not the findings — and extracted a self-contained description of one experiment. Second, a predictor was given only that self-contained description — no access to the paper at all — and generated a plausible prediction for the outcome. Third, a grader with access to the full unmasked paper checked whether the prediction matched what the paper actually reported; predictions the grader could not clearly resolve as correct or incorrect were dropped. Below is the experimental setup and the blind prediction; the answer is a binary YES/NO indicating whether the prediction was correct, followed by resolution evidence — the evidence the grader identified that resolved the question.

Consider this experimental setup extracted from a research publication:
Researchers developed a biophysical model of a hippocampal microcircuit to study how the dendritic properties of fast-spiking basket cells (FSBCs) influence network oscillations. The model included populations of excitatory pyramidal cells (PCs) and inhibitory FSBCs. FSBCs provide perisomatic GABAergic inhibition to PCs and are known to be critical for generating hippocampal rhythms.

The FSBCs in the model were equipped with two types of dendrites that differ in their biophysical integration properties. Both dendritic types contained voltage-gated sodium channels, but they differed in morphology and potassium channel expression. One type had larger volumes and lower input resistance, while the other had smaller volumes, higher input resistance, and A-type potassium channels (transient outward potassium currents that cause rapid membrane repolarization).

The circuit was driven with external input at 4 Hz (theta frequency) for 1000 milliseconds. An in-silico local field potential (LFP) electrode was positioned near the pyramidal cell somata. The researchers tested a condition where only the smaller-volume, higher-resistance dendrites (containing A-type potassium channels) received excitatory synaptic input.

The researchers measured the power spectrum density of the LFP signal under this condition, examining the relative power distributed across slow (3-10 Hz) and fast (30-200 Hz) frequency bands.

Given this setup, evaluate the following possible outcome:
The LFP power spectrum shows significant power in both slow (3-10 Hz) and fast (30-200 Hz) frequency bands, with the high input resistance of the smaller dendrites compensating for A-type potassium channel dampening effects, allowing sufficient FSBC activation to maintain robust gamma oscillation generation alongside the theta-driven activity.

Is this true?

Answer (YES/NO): NO